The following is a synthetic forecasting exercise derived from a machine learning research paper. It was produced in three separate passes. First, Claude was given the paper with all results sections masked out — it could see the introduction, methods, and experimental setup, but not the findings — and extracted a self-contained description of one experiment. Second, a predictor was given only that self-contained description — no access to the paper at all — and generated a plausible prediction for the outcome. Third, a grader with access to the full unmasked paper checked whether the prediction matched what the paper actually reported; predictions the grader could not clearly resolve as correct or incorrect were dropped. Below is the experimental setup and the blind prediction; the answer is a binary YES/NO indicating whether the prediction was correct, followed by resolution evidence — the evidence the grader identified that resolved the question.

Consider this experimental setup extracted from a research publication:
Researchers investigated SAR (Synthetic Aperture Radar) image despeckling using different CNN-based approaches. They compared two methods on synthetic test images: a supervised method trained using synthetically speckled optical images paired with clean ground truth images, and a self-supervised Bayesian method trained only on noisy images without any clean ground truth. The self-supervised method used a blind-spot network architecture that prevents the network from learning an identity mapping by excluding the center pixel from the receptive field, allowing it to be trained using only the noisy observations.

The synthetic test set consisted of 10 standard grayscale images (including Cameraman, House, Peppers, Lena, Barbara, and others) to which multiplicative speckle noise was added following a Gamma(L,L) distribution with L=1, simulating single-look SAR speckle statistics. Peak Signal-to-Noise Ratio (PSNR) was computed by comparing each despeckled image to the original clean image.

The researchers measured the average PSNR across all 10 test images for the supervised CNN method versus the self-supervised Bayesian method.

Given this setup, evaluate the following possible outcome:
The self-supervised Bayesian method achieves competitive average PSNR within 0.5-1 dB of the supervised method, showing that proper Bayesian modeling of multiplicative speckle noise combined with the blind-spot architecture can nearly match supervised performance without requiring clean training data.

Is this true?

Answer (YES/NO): NO